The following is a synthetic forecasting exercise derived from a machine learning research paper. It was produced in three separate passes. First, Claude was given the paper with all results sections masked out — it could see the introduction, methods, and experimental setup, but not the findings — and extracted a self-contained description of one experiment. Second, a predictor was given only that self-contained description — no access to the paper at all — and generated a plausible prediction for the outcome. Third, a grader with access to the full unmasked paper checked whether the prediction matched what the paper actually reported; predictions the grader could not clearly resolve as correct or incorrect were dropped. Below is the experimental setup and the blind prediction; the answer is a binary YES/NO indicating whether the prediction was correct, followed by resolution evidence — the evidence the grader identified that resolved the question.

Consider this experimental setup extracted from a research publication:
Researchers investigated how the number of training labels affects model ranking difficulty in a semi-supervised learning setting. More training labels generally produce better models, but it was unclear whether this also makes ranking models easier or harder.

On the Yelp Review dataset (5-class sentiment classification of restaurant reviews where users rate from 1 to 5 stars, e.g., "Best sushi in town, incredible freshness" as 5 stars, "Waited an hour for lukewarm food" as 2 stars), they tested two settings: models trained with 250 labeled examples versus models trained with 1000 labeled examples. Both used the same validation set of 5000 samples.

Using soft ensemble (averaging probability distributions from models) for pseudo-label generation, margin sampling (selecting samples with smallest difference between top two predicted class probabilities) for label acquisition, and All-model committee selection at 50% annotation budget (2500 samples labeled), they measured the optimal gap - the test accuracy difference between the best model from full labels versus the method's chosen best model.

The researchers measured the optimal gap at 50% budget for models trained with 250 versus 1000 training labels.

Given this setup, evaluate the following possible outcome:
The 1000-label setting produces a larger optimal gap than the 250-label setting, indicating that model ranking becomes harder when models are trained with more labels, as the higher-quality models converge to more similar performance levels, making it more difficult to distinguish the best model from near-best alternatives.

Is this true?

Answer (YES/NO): YES